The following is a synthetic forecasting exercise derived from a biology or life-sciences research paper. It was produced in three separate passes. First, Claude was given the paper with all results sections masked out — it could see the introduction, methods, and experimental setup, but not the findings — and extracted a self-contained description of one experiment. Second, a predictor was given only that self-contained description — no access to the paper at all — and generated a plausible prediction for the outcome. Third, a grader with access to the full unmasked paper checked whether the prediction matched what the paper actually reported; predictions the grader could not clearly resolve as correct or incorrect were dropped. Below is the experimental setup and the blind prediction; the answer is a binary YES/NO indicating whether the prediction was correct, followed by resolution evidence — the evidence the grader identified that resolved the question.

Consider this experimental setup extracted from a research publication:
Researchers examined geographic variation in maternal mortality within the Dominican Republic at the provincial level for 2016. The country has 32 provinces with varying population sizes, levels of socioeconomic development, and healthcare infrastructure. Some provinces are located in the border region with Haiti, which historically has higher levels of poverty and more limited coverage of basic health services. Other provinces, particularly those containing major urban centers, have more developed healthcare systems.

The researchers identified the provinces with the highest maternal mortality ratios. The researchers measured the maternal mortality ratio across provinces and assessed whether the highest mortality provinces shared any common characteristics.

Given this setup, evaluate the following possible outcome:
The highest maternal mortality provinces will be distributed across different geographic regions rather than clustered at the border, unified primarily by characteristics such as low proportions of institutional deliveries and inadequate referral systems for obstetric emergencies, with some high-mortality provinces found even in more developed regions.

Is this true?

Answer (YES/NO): NO